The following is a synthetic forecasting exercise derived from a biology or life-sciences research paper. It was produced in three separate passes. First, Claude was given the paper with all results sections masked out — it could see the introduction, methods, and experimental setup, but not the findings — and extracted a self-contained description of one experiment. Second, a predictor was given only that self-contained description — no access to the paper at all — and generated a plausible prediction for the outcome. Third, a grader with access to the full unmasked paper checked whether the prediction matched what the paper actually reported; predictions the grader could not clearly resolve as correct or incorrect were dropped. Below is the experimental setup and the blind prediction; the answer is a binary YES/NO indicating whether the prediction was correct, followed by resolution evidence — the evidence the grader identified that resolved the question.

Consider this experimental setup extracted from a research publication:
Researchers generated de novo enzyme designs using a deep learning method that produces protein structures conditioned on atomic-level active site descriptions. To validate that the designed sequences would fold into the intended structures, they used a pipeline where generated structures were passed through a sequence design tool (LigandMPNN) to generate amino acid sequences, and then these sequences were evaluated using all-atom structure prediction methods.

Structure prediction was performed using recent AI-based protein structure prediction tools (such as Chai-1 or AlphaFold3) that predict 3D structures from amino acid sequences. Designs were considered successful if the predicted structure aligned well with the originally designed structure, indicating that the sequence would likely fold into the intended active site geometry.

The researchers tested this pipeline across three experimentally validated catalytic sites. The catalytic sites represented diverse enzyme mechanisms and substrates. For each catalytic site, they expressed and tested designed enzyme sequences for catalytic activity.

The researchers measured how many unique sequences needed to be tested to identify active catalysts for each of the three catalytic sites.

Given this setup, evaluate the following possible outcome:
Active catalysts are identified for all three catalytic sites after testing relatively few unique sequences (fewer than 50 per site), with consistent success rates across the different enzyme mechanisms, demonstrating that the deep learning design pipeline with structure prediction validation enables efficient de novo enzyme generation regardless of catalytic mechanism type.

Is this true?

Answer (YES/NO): NO